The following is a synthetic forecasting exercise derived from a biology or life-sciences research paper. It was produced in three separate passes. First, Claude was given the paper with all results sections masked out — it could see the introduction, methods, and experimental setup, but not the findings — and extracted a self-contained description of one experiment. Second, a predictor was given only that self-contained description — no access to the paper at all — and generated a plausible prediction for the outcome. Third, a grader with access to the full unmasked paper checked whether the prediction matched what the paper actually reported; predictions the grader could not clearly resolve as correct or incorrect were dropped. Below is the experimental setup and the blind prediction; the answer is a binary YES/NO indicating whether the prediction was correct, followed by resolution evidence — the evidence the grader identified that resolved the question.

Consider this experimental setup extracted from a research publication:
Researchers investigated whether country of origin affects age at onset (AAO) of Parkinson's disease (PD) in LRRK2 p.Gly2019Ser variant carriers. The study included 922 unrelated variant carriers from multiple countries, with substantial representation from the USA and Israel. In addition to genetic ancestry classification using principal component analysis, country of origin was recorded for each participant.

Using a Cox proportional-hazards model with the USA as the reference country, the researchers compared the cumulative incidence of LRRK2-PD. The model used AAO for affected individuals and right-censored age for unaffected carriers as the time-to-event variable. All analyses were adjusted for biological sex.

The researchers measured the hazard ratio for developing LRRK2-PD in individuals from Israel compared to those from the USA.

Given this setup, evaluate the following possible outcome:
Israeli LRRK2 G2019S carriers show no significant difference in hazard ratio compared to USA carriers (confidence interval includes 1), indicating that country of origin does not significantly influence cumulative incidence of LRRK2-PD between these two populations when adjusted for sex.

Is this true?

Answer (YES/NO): NO